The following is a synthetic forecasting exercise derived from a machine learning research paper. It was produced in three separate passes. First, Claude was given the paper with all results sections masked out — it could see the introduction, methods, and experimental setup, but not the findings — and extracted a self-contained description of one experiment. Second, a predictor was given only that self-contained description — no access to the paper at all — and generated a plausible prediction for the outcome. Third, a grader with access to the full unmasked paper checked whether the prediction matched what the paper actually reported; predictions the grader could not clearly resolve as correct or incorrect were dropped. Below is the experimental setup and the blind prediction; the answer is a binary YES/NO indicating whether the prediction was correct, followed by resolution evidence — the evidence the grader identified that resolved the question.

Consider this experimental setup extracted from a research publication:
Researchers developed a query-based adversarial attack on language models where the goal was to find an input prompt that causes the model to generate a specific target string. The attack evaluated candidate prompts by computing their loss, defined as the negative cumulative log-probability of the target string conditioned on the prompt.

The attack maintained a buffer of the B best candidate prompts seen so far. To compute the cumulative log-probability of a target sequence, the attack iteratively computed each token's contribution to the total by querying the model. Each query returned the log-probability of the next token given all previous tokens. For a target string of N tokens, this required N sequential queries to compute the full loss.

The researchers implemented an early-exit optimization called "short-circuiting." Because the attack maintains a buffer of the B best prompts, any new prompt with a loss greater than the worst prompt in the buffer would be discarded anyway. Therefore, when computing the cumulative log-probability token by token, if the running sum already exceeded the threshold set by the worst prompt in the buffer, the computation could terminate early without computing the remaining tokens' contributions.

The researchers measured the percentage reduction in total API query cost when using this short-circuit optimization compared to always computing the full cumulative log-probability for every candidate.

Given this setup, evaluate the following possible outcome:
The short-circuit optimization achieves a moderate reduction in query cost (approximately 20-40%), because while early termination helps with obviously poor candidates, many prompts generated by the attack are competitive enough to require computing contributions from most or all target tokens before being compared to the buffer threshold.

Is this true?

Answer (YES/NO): YES